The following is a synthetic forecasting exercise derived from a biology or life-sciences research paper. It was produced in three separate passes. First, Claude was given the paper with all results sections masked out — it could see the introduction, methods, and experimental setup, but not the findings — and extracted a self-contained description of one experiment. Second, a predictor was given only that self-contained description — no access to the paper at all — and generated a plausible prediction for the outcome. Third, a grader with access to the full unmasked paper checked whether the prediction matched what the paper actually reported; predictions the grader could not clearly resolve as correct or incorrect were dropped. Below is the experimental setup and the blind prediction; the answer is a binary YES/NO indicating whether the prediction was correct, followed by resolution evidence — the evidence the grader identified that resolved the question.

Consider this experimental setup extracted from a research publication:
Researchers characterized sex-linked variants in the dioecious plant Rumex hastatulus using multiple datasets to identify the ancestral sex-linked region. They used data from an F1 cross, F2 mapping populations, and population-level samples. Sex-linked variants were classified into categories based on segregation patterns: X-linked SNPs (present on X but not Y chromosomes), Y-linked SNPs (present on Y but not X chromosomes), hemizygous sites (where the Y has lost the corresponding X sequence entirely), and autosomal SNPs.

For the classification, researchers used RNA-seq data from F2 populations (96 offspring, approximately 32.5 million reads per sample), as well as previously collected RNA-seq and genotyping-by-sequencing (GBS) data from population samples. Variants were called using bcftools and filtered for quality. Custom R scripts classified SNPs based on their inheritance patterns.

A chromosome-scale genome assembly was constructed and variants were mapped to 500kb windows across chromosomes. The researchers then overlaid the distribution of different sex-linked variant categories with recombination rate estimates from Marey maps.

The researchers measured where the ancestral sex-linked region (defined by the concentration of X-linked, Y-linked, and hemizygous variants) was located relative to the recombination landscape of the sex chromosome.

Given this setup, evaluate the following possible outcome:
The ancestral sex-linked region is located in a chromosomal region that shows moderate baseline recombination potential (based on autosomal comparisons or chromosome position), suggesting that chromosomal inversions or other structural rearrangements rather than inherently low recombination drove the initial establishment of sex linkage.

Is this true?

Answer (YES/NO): NO